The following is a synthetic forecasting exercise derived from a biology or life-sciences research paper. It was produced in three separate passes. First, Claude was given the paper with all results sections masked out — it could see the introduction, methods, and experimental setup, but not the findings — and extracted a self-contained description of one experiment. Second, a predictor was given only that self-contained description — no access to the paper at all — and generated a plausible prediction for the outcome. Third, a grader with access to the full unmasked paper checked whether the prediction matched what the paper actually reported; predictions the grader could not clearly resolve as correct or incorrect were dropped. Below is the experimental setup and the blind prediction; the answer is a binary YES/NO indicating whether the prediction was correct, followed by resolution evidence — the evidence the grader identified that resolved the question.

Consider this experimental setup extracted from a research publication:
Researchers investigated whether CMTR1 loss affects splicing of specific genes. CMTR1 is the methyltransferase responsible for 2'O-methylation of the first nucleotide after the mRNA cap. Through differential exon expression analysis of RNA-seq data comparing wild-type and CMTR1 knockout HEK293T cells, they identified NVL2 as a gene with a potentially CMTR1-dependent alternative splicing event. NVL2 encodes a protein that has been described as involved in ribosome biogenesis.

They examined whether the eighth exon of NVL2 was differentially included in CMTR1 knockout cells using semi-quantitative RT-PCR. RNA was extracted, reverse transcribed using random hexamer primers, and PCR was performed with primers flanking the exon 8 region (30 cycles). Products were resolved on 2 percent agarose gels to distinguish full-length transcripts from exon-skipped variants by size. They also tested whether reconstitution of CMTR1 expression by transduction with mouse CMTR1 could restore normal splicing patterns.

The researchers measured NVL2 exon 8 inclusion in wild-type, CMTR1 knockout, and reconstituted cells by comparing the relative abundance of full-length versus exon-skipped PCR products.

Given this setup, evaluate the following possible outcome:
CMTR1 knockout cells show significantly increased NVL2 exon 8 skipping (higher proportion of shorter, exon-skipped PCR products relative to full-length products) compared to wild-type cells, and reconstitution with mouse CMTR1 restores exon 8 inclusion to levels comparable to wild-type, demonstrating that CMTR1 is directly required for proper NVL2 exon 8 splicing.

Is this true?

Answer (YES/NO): YES